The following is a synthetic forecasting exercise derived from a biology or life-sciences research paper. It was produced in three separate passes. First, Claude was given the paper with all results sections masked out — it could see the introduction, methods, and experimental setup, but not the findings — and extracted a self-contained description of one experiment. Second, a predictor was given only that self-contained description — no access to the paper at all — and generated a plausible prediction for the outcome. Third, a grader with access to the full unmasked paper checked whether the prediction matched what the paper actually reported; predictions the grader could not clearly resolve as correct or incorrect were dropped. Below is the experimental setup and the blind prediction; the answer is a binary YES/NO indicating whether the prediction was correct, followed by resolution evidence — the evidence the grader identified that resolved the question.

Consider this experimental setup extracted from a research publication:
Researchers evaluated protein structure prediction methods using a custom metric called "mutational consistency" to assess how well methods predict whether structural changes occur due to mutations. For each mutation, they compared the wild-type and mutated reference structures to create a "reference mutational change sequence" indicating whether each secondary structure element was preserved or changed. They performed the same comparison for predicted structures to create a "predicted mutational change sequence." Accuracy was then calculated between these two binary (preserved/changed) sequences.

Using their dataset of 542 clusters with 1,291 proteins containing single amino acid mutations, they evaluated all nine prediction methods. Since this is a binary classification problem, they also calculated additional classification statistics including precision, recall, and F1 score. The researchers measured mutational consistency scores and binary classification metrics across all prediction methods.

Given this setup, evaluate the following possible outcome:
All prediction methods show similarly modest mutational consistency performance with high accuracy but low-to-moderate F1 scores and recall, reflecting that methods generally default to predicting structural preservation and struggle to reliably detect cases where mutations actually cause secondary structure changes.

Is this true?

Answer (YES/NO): NO